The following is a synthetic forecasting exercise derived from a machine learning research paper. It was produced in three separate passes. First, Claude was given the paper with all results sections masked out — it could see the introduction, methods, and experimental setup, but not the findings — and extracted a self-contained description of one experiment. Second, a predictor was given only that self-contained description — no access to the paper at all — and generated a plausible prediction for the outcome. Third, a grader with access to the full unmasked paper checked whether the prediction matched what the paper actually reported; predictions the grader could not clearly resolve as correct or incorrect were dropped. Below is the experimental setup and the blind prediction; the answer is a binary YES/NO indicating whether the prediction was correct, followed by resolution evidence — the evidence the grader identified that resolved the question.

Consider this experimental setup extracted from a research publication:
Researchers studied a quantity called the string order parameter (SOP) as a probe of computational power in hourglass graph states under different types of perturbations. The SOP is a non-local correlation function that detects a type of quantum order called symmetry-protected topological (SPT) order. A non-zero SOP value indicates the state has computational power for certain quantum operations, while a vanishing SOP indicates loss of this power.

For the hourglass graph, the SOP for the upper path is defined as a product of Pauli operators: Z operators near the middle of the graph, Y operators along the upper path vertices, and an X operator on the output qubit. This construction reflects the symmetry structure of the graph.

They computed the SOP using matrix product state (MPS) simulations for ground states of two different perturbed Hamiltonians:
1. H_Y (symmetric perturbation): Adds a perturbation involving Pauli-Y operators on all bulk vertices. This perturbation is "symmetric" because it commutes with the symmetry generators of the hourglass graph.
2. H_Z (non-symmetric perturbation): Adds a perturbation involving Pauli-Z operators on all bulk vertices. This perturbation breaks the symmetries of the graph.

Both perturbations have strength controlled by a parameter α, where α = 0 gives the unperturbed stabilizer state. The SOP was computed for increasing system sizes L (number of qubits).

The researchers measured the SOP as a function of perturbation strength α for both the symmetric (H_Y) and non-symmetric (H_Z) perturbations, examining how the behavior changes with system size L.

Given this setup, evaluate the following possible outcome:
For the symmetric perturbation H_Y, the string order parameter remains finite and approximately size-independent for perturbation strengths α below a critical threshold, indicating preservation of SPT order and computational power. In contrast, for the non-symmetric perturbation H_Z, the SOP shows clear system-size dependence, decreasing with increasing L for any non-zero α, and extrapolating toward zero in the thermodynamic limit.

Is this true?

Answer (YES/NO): YES